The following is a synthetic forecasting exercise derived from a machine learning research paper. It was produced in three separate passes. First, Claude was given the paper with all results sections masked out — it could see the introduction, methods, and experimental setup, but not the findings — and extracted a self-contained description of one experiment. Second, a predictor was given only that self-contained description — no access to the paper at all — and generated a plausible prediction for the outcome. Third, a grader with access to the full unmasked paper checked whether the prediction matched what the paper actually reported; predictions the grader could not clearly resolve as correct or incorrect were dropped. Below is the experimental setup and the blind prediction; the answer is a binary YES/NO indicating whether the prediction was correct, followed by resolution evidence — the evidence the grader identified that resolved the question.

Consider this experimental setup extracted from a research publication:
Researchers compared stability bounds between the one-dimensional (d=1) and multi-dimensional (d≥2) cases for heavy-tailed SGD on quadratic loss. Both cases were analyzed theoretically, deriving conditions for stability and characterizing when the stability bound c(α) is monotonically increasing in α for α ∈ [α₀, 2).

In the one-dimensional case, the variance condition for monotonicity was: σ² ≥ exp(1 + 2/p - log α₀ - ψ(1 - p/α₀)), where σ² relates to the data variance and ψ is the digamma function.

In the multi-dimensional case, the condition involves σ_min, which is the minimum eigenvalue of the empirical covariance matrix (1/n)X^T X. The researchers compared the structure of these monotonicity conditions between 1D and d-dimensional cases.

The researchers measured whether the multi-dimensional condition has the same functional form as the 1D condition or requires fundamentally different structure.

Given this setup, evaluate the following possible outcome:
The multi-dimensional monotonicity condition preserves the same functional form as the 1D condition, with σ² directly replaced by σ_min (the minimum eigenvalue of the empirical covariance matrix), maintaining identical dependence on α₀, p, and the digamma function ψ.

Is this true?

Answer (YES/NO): YES